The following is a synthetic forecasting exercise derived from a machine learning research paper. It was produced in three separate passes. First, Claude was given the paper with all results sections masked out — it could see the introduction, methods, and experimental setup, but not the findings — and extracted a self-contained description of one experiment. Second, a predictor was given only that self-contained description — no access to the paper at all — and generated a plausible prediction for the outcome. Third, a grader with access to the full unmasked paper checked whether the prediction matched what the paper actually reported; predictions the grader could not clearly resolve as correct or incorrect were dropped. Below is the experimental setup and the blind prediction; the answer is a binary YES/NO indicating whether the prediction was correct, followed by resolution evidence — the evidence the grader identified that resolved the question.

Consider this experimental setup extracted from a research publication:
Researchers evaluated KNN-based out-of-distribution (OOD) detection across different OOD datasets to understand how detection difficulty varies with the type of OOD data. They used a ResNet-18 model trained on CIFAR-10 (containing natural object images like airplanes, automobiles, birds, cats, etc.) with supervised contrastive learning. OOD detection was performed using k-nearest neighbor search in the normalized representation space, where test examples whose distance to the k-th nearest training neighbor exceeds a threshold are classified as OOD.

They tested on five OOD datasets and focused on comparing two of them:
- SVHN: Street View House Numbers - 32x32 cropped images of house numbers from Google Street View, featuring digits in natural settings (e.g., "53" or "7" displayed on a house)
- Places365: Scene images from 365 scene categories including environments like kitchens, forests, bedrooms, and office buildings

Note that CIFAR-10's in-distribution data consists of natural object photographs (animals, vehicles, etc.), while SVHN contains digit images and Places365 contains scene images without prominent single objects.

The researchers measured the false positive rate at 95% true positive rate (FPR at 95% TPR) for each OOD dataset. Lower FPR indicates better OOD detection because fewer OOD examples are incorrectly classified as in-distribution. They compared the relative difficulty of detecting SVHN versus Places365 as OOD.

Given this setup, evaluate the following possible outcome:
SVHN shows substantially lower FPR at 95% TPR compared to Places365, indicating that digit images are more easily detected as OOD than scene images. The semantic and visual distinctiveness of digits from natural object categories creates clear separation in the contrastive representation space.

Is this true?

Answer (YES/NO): YES